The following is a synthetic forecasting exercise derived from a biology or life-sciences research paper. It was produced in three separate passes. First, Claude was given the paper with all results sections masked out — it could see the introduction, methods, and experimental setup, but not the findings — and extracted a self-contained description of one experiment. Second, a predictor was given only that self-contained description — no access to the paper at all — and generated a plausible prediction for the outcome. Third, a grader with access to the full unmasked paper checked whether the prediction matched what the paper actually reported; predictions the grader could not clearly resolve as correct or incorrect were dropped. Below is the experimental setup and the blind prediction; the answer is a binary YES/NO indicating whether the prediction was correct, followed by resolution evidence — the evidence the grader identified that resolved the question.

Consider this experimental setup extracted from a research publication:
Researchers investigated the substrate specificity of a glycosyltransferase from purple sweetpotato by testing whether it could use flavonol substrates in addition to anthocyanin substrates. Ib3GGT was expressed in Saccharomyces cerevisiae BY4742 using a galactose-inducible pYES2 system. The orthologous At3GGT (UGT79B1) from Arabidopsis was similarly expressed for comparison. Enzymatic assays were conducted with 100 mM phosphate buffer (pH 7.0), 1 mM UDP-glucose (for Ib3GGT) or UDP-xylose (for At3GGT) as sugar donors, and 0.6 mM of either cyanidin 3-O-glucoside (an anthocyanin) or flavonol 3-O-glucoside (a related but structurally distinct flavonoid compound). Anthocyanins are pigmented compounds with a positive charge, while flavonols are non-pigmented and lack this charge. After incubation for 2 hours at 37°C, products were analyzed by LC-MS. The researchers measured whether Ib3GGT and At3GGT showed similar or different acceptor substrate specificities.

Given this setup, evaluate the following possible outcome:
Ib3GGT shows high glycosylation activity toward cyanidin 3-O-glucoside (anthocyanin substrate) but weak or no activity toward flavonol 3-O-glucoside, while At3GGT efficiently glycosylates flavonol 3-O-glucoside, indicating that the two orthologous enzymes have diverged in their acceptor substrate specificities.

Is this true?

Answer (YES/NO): YES